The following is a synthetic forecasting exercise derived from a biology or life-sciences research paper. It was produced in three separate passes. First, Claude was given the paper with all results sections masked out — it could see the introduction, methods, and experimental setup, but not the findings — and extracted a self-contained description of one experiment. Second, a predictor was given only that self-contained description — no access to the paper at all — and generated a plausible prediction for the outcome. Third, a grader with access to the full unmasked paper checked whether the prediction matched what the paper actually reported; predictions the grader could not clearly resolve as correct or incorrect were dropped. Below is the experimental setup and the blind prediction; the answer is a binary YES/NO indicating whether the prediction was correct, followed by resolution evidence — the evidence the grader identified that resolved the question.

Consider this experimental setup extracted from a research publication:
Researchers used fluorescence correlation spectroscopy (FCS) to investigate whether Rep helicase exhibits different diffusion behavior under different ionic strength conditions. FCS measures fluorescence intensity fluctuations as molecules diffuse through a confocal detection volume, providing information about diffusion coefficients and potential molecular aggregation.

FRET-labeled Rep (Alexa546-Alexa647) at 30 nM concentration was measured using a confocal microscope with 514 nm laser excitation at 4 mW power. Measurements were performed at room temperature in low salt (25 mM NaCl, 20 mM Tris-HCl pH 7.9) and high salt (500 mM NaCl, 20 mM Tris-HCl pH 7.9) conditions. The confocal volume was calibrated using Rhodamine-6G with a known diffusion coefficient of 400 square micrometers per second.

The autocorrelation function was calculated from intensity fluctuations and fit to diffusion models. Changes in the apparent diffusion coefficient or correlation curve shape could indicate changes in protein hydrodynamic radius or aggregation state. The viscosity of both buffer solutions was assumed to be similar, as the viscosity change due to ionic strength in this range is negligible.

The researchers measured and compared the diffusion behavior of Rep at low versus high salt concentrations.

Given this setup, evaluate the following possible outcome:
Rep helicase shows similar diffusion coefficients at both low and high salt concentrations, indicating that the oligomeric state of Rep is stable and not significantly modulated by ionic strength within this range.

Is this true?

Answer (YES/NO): NO